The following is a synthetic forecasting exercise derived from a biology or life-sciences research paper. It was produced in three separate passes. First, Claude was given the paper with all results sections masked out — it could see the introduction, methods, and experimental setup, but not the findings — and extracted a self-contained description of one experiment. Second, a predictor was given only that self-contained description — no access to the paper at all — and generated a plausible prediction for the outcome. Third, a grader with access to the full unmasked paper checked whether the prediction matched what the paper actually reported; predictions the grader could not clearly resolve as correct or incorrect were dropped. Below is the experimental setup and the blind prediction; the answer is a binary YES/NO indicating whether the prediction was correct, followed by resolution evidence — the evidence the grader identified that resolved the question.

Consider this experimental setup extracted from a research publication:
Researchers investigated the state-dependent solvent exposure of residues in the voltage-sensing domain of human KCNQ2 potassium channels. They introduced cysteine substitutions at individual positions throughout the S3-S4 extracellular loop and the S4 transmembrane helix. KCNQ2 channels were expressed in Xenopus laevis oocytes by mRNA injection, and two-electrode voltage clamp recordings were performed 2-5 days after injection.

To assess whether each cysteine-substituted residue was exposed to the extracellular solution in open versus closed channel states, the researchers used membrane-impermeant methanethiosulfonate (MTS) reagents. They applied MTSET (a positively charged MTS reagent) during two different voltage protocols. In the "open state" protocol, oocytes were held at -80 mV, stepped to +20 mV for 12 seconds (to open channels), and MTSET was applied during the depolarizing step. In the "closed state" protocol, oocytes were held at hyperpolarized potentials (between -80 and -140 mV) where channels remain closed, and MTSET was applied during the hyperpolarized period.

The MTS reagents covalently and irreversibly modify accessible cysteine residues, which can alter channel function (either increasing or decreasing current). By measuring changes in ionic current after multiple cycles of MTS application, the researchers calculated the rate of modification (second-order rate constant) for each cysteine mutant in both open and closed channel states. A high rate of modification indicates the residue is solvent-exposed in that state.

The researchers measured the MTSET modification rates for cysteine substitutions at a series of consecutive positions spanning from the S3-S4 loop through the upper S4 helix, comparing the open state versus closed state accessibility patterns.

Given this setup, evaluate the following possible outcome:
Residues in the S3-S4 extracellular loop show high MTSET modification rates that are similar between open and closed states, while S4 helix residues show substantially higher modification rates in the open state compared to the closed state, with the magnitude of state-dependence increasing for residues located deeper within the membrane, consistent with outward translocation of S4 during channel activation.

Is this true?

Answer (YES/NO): NO